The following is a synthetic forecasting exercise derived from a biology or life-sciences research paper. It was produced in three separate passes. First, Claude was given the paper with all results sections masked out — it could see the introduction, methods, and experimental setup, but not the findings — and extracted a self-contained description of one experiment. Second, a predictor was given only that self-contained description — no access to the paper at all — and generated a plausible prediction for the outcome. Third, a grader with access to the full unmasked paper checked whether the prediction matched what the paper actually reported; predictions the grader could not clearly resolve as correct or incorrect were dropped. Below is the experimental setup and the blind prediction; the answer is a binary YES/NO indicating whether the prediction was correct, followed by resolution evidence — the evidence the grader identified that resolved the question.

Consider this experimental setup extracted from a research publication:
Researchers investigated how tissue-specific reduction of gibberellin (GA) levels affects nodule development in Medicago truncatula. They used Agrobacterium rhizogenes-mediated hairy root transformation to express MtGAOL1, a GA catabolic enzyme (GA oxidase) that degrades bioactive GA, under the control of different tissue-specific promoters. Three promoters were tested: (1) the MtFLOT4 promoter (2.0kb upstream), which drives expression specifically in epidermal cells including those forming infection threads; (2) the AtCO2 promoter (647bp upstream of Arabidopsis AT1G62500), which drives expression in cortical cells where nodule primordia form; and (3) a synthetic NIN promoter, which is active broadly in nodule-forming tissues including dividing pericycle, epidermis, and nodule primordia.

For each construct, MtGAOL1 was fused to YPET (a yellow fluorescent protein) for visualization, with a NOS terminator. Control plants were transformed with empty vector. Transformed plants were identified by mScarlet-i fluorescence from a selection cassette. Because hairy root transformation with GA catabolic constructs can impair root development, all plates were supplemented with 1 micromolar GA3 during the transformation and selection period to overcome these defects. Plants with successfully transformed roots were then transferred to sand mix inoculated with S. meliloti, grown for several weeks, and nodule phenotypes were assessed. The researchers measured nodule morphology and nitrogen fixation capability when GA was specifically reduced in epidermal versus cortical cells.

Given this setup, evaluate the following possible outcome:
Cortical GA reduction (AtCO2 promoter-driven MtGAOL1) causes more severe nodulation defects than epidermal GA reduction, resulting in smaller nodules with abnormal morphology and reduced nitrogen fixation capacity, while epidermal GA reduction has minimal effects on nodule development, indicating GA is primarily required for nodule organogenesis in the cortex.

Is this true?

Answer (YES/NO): NO